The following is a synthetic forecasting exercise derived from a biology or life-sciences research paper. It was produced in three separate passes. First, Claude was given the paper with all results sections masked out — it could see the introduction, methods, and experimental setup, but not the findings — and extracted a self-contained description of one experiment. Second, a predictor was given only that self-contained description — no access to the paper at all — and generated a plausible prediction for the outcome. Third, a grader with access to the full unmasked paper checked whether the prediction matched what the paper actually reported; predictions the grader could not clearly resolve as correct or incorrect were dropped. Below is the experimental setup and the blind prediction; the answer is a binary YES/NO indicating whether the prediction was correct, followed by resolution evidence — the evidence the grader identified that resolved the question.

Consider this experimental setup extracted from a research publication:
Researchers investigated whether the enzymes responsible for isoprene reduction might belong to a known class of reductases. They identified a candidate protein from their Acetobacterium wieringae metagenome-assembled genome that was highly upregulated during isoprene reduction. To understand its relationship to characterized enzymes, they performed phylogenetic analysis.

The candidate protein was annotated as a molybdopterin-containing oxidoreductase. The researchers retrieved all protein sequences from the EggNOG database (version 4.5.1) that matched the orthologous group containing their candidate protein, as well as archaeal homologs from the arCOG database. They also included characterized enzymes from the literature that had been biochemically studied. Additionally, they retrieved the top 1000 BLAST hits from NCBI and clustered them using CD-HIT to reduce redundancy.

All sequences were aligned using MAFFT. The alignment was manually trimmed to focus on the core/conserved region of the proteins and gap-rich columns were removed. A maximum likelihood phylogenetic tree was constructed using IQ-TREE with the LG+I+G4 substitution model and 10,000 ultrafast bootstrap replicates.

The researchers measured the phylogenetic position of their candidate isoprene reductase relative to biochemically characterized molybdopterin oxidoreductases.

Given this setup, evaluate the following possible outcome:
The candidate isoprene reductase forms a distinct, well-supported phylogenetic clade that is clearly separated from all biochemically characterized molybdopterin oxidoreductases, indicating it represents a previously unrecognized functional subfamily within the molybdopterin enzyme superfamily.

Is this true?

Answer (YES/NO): NO